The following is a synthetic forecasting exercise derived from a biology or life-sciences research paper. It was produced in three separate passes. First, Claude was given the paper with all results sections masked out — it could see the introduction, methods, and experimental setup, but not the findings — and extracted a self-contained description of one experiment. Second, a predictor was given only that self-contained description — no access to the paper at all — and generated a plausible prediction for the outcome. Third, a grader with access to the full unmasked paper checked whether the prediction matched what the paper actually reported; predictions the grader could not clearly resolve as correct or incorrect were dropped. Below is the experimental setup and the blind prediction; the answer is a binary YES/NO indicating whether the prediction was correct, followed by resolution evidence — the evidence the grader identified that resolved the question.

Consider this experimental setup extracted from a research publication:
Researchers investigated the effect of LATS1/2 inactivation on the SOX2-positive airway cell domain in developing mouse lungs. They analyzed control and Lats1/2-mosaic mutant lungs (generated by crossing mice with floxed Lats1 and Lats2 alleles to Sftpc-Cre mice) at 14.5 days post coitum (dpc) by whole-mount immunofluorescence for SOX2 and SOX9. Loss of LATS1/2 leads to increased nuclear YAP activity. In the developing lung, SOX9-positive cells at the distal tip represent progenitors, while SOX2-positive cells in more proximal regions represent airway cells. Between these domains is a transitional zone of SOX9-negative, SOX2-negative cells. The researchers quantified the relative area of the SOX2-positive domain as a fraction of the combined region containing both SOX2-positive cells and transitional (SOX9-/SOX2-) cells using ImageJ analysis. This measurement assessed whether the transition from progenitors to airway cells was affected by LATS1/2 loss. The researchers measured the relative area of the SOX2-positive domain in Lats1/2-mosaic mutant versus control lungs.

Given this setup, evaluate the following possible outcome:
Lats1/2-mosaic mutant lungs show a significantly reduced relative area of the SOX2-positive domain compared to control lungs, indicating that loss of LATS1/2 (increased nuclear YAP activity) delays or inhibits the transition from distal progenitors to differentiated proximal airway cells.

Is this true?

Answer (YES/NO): YES